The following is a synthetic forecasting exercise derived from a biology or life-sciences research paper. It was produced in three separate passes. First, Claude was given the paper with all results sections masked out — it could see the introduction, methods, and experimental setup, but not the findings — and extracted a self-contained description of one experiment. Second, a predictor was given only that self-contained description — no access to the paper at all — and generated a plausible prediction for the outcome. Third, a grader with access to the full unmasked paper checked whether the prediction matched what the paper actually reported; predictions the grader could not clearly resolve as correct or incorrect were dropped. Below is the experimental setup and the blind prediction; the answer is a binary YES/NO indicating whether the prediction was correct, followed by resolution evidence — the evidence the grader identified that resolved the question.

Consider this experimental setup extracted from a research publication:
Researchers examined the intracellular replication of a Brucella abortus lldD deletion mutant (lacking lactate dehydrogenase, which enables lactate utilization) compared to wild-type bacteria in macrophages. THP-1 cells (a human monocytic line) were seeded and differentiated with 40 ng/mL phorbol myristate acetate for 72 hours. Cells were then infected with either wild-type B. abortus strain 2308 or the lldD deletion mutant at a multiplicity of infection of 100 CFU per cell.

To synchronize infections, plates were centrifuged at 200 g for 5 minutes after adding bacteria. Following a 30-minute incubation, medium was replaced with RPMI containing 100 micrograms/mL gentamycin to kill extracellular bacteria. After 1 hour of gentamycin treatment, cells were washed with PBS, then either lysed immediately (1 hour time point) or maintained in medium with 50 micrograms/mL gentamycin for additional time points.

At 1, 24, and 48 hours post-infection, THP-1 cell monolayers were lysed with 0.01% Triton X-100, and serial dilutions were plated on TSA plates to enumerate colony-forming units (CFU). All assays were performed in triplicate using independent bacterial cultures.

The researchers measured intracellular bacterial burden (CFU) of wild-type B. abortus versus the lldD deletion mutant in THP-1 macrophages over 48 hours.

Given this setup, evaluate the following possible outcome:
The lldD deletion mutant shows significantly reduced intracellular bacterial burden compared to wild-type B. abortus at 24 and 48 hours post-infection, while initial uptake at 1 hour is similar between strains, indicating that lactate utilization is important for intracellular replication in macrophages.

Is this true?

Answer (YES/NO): NO